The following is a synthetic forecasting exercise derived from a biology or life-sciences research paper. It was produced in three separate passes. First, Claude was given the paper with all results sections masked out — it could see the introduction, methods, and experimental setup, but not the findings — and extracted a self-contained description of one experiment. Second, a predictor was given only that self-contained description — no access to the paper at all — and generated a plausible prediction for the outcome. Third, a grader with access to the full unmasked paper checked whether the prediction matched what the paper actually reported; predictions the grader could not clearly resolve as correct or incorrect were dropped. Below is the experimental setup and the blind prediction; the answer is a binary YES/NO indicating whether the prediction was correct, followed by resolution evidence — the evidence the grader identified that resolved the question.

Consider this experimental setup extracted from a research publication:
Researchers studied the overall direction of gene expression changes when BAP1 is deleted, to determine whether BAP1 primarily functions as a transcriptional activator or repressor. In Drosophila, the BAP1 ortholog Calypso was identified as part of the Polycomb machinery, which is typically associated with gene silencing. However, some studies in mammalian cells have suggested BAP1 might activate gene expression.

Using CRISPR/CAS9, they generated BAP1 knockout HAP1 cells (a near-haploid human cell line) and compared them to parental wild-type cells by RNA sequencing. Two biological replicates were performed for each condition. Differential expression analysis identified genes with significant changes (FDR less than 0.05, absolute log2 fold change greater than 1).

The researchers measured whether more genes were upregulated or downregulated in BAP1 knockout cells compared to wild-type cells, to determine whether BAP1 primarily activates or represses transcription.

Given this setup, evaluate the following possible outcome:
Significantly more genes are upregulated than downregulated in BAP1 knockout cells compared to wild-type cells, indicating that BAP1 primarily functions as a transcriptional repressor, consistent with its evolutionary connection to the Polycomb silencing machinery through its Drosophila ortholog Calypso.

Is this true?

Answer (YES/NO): NO